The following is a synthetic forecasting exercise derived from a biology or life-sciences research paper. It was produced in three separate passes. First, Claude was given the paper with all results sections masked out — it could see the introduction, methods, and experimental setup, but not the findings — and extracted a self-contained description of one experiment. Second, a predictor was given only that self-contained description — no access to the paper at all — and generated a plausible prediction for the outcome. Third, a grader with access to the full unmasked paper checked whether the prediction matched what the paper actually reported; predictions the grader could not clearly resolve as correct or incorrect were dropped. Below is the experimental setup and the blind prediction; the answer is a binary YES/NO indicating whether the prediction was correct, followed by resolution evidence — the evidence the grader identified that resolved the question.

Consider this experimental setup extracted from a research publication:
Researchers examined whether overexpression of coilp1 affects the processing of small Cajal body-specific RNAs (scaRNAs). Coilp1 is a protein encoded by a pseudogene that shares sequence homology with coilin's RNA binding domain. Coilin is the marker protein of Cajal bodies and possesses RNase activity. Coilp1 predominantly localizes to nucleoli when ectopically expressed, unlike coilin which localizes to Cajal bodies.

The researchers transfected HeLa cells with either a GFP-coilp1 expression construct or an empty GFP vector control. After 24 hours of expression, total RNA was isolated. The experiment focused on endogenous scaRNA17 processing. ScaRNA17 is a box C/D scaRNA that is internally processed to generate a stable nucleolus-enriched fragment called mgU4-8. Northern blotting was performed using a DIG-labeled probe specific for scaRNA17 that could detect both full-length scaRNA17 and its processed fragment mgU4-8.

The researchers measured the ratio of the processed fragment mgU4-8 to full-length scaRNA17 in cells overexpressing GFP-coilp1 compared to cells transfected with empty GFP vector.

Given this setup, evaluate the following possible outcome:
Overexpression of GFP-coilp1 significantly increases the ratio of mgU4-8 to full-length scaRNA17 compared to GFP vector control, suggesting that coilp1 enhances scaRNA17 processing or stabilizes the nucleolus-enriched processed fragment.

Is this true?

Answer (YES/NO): YES